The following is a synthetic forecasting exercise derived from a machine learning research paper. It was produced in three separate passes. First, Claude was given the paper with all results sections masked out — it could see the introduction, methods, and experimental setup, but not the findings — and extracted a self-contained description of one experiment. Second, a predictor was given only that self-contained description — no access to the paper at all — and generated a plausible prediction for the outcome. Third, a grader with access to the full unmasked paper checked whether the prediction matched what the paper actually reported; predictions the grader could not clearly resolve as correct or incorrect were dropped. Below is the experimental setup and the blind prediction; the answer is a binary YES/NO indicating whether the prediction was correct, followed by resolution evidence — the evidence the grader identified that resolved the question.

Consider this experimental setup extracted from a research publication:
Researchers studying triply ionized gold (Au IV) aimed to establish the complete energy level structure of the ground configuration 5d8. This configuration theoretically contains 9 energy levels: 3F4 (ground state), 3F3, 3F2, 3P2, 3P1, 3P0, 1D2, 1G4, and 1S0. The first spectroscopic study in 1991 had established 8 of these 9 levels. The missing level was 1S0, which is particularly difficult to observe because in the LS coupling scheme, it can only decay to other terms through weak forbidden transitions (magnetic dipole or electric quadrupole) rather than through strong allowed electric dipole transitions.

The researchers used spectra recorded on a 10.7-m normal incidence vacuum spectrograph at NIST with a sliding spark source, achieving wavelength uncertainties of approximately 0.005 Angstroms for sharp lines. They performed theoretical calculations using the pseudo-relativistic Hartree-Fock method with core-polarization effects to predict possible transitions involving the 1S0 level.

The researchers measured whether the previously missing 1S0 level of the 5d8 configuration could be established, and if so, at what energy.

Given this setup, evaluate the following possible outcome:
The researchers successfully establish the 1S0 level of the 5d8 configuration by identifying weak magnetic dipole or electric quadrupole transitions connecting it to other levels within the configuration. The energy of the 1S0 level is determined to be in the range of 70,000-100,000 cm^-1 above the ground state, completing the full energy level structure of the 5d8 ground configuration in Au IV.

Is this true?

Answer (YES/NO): NO